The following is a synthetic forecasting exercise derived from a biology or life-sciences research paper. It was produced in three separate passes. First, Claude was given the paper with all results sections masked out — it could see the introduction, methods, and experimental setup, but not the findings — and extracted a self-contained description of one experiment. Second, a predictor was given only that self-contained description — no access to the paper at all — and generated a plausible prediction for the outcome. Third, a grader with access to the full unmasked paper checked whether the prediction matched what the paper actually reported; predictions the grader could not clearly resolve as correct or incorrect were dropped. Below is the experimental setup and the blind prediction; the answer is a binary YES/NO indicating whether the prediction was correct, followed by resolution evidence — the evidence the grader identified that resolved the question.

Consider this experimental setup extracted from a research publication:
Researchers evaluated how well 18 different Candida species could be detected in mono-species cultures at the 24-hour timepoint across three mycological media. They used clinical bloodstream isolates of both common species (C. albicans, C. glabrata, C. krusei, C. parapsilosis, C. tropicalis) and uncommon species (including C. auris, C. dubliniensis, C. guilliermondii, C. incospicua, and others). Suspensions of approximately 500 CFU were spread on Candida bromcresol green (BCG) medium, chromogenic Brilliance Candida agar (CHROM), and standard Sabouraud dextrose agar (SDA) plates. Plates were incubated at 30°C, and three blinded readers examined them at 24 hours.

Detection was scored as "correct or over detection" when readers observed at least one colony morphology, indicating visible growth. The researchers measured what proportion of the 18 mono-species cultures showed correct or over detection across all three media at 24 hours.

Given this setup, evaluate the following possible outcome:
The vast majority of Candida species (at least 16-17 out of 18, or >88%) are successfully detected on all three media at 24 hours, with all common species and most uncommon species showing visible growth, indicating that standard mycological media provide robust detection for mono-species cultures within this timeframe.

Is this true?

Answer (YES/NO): NO